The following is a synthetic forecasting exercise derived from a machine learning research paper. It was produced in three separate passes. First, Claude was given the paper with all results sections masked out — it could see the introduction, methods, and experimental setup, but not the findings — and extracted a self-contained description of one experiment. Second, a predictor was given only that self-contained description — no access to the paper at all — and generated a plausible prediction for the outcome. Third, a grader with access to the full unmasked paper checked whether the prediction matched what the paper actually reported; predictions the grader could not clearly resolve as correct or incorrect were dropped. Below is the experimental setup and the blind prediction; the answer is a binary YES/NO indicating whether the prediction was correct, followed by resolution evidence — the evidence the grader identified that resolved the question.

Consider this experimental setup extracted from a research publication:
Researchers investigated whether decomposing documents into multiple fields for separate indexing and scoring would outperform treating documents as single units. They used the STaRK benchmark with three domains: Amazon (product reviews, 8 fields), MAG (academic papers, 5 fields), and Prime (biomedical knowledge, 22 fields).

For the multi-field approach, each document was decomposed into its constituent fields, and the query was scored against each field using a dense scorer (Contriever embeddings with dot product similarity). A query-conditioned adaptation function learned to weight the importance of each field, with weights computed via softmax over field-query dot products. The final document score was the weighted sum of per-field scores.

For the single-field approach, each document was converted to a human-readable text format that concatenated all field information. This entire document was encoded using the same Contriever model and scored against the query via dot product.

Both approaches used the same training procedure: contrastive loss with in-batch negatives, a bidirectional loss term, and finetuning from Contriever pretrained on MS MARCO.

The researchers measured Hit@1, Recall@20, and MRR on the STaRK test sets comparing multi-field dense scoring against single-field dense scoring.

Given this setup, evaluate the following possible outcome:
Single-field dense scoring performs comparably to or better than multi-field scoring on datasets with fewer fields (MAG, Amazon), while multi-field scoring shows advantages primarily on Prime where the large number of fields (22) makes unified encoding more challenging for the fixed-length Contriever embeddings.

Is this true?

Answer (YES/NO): NO